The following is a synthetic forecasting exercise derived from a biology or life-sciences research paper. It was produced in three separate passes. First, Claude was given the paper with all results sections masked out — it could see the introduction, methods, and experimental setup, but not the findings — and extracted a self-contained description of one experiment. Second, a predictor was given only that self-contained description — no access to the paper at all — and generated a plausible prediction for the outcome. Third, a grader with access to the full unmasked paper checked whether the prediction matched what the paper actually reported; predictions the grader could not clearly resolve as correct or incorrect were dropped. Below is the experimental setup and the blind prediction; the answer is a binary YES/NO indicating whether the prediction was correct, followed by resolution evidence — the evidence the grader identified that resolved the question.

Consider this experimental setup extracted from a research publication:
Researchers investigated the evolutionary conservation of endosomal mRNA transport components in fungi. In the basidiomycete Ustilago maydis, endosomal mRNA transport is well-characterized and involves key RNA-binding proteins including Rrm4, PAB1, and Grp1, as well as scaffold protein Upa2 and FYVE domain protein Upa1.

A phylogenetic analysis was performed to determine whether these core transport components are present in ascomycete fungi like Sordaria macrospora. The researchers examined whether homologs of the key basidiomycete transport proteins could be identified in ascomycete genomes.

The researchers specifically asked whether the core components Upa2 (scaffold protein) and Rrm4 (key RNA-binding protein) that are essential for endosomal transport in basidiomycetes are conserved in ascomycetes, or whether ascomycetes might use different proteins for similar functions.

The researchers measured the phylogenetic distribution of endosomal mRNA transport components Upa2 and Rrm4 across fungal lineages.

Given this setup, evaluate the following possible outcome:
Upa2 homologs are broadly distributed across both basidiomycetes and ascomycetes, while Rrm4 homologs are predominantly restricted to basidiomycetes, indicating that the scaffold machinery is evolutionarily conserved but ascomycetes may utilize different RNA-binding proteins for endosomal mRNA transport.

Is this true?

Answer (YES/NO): NO